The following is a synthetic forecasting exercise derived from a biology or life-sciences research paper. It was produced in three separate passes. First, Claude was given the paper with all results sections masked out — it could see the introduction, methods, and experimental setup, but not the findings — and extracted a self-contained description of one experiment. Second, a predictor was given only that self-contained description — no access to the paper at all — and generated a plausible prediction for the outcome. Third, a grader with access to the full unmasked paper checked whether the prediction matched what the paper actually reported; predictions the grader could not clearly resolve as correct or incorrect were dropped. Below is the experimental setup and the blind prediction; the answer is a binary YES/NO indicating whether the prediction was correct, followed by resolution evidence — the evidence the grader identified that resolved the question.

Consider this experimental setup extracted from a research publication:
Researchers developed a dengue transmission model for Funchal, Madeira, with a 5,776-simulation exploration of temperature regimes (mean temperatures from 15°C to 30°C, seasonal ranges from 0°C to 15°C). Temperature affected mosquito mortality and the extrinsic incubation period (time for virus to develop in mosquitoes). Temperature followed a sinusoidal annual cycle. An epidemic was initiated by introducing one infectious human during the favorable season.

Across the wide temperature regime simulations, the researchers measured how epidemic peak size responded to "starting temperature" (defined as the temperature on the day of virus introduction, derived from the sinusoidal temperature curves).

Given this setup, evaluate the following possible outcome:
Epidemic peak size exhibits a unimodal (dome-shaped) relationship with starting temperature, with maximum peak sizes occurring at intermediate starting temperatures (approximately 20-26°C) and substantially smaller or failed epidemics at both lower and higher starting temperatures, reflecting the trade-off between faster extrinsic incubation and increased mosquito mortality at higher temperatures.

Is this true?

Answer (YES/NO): NO